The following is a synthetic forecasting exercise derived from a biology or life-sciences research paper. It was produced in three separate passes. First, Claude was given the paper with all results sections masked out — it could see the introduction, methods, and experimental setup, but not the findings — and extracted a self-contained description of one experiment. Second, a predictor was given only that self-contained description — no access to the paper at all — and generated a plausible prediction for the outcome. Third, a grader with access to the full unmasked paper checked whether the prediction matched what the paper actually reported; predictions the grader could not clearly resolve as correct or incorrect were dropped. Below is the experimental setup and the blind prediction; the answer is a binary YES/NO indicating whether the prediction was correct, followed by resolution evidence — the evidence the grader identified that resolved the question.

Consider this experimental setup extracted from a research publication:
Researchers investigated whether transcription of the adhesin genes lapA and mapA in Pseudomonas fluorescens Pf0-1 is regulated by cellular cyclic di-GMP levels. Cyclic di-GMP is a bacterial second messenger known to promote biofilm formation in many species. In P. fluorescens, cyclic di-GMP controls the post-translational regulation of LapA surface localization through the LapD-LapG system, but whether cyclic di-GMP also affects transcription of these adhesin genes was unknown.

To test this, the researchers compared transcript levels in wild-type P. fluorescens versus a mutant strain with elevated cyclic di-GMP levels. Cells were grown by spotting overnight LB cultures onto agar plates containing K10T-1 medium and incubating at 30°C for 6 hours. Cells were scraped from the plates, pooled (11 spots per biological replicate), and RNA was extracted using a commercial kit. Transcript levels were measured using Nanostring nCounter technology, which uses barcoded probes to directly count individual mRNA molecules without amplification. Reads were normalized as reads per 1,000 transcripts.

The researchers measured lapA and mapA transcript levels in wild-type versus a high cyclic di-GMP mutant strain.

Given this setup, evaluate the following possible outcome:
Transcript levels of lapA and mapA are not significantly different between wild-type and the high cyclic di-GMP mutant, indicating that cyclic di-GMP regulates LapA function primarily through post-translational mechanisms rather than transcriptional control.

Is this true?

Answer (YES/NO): NO